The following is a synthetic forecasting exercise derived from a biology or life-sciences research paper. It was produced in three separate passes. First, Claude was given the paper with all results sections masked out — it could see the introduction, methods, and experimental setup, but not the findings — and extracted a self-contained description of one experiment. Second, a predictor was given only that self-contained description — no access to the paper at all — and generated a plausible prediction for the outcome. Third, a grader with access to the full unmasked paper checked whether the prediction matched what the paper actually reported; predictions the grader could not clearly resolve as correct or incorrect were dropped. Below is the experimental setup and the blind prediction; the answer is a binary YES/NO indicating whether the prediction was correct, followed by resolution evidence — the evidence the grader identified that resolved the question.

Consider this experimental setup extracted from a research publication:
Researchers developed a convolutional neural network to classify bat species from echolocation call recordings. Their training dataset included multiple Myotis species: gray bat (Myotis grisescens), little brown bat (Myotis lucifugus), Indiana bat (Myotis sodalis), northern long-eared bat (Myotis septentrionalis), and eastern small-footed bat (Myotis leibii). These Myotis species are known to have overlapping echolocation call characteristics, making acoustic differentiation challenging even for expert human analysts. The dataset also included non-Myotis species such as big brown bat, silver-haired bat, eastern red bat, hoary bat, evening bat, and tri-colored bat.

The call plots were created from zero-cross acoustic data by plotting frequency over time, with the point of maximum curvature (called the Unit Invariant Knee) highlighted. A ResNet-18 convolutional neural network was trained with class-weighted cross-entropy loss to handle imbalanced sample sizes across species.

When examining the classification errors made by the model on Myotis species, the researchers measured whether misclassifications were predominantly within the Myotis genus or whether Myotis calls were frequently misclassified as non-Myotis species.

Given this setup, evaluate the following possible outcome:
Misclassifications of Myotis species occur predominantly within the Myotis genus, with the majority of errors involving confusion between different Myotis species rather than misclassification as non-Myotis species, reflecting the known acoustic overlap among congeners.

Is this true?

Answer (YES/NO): NO